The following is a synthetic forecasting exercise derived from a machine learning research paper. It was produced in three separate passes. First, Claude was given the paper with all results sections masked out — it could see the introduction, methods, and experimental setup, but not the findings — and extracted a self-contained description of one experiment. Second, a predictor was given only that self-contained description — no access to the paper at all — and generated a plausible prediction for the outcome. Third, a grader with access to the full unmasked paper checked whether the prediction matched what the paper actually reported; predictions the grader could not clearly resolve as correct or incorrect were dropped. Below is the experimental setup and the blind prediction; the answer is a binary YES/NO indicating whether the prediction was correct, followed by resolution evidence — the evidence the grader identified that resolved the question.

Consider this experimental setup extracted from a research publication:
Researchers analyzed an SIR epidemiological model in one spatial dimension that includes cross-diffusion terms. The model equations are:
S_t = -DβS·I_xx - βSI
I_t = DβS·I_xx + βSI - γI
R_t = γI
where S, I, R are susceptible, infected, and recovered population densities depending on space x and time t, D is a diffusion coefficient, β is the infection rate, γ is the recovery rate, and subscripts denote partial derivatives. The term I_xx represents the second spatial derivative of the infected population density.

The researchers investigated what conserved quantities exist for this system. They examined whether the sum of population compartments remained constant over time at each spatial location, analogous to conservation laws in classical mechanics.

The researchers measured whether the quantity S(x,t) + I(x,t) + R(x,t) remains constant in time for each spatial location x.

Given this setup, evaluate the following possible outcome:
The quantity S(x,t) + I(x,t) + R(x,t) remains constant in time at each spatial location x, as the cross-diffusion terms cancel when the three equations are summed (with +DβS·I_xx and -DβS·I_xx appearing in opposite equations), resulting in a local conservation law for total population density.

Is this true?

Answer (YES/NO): YES